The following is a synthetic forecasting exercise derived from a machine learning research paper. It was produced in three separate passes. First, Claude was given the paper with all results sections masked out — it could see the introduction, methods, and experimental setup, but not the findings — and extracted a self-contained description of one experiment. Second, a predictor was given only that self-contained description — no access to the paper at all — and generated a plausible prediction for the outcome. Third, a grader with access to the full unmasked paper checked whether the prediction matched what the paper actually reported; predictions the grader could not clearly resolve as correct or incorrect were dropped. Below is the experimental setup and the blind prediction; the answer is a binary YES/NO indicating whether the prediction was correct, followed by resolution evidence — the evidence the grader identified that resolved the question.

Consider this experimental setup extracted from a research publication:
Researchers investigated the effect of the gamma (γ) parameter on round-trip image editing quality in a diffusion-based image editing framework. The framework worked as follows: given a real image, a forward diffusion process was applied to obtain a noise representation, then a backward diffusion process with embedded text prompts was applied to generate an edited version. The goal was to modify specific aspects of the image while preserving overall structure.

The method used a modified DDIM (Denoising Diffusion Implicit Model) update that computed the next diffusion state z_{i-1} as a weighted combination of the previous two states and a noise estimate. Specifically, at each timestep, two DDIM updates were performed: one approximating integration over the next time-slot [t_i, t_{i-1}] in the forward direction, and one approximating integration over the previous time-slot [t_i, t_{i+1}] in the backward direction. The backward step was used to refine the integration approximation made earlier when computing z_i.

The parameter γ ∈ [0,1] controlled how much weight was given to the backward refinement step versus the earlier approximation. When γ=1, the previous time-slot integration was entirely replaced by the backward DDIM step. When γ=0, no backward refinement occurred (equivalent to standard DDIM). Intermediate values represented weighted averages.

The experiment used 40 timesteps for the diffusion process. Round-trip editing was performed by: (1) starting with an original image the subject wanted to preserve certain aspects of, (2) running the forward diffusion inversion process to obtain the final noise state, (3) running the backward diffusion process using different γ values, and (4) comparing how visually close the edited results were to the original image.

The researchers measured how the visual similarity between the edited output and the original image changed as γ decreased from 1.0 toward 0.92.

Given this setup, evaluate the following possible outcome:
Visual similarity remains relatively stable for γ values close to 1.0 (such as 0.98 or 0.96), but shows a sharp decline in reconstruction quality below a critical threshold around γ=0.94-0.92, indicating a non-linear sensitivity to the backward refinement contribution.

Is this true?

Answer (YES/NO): NO